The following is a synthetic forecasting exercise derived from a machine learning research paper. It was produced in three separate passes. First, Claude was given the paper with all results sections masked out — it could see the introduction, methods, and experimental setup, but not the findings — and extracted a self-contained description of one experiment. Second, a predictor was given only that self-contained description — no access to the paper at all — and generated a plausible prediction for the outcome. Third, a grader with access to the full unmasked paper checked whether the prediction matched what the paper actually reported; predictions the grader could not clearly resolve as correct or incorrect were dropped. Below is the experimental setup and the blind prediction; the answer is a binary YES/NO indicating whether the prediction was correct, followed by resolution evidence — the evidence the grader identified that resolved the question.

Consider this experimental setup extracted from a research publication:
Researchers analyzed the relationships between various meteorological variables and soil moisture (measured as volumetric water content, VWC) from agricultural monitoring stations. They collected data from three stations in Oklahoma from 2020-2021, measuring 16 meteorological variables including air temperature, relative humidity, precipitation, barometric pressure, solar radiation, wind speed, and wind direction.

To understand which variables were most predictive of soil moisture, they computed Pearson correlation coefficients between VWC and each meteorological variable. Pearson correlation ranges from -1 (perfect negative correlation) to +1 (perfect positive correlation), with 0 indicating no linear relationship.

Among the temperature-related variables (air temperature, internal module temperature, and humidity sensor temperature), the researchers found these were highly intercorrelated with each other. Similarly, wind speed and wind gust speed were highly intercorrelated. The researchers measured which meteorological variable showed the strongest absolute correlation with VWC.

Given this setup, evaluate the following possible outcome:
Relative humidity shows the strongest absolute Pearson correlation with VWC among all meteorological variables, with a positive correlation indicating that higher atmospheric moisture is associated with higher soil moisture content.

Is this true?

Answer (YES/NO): YES